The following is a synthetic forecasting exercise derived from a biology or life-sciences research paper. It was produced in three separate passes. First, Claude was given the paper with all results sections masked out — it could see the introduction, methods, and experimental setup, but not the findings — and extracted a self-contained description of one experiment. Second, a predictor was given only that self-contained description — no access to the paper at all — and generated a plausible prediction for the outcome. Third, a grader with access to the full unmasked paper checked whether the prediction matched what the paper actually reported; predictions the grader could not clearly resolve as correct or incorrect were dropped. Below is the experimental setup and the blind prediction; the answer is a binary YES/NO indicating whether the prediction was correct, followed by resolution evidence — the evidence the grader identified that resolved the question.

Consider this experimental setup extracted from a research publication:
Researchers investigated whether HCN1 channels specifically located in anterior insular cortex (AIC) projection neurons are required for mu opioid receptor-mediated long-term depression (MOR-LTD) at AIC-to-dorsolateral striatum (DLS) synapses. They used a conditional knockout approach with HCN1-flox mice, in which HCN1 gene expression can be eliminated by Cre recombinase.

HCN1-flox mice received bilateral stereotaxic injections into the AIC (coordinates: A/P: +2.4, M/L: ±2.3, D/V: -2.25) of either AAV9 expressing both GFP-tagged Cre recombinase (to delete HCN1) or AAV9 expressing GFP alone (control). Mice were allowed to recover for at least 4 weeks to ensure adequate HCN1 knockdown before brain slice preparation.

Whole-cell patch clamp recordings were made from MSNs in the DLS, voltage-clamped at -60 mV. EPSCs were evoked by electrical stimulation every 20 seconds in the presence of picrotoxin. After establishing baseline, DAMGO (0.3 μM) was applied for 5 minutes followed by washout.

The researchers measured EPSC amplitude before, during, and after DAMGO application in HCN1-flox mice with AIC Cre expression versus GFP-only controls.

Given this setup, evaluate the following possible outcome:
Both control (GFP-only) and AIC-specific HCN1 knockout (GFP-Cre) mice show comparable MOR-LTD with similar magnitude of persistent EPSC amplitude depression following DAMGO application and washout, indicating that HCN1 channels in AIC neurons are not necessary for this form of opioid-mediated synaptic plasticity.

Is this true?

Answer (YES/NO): NO